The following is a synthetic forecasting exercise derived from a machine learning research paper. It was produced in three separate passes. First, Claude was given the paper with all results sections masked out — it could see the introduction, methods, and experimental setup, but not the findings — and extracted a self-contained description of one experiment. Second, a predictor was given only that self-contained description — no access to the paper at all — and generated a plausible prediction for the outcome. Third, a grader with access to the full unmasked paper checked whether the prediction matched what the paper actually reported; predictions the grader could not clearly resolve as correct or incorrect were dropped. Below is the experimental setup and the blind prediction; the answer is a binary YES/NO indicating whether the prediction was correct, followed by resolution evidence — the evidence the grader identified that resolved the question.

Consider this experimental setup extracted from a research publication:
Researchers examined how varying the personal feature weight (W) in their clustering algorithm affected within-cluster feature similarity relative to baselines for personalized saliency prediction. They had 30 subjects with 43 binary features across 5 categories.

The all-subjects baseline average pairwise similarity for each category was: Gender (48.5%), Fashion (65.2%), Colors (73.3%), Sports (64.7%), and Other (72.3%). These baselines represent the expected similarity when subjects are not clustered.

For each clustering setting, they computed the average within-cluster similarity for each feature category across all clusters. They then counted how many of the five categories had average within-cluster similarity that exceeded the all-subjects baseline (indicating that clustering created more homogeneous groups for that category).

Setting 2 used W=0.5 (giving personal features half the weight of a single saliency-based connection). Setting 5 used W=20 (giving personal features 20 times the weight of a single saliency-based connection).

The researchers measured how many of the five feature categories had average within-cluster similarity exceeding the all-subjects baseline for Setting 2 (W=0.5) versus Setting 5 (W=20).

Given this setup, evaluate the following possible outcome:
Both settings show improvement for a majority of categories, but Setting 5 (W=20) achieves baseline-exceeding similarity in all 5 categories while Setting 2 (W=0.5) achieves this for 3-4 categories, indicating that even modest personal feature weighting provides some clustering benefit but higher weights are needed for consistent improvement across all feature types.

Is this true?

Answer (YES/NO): NO